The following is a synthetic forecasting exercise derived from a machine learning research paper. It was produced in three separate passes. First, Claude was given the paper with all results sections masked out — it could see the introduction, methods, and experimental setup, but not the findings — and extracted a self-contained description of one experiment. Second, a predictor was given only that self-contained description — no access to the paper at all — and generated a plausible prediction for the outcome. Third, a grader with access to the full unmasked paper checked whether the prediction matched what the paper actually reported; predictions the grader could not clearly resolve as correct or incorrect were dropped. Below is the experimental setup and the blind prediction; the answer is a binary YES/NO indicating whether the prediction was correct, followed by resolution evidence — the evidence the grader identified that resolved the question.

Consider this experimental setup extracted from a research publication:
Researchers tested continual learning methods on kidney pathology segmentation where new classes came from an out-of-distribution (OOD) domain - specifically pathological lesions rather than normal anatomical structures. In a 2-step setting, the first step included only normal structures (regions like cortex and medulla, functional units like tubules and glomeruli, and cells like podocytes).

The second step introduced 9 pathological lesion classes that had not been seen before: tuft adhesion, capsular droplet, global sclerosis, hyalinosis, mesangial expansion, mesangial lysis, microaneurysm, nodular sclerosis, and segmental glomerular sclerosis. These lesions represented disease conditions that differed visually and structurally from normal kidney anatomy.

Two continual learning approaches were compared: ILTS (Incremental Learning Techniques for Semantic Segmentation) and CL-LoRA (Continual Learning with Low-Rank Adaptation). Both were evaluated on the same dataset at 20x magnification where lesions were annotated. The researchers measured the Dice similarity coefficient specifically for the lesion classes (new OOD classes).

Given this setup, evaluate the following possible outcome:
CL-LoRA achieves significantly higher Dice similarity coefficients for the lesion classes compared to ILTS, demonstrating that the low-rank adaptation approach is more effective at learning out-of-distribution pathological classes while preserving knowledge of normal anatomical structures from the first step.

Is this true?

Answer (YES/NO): NO